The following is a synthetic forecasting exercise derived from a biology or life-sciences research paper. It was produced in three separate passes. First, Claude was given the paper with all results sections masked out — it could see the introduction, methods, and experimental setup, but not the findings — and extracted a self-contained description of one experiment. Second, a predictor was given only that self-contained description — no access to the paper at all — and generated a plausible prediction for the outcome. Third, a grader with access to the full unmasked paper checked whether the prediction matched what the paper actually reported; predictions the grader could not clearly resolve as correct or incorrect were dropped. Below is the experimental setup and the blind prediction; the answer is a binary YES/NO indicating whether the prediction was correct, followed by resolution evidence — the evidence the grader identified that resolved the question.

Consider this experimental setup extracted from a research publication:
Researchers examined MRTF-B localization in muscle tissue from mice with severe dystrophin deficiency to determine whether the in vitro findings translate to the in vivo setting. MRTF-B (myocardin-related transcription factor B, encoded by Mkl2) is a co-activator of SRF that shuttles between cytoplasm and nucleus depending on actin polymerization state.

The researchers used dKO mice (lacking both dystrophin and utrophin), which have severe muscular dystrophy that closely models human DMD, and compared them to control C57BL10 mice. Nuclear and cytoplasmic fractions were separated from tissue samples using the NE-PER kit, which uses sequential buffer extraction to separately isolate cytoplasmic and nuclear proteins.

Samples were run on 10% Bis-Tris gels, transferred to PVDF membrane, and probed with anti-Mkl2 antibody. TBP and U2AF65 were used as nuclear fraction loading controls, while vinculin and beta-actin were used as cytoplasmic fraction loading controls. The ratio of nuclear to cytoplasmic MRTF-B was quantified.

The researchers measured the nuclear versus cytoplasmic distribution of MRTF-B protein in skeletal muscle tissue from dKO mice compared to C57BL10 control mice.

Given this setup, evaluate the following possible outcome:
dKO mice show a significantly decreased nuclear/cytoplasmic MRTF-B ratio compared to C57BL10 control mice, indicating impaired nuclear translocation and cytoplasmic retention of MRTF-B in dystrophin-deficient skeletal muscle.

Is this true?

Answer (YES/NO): NO